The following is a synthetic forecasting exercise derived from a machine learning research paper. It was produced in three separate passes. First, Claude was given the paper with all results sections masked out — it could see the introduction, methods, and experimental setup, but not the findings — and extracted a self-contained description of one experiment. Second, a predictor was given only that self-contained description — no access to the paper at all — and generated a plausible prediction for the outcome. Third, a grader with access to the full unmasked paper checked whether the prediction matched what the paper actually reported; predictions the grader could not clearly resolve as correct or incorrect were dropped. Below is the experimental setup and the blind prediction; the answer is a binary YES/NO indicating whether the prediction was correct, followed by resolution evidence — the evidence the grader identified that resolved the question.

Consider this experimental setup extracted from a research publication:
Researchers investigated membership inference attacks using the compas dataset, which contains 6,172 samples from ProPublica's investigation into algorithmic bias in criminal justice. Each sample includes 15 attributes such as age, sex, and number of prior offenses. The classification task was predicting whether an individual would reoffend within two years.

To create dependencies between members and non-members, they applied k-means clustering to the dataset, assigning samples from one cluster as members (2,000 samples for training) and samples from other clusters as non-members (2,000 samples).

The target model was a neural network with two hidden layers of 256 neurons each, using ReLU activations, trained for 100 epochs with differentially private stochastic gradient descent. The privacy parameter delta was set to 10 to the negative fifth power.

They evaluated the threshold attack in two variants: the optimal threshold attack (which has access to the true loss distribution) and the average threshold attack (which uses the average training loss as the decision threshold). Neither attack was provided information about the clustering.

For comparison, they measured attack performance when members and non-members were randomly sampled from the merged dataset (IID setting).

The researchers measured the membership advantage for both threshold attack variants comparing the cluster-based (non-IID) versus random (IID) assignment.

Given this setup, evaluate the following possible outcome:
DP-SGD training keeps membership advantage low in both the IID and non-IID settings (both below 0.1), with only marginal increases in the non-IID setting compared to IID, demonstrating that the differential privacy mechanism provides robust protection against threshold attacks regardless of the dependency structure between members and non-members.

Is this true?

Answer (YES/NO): NO